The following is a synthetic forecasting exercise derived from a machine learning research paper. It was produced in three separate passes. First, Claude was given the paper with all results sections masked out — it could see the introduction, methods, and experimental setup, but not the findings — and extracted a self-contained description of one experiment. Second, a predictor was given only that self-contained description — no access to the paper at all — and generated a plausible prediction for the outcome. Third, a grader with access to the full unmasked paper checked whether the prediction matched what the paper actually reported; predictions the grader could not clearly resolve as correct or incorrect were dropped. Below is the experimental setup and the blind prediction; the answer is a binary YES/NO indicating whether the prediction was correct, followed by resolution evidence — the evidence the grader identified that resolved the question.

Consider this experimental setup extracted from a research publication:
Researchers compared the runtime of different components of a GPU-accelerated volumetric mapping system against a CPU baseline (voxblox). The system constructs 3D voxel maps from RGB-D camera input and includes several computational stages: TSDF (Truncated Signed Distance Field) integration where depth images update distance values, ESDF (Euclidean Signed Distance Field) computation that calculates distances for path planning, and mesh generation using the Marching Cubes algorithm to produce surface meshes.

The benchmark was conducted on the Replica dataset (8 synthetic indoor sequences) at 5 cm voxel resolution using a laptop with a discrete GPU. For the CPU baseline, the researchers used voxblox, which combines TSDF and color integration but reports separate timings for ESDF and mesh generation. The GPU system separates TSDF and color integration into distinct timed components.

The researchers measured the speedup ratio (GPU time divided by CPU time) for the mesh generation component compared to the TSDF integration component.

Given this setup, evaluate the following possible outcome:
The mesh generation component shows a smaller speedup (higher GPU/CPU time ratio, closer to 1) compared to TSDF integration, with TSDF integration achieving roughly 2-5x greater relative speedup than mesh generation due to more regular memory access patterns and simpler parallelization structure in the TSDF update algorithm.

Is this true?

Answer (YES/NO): NO